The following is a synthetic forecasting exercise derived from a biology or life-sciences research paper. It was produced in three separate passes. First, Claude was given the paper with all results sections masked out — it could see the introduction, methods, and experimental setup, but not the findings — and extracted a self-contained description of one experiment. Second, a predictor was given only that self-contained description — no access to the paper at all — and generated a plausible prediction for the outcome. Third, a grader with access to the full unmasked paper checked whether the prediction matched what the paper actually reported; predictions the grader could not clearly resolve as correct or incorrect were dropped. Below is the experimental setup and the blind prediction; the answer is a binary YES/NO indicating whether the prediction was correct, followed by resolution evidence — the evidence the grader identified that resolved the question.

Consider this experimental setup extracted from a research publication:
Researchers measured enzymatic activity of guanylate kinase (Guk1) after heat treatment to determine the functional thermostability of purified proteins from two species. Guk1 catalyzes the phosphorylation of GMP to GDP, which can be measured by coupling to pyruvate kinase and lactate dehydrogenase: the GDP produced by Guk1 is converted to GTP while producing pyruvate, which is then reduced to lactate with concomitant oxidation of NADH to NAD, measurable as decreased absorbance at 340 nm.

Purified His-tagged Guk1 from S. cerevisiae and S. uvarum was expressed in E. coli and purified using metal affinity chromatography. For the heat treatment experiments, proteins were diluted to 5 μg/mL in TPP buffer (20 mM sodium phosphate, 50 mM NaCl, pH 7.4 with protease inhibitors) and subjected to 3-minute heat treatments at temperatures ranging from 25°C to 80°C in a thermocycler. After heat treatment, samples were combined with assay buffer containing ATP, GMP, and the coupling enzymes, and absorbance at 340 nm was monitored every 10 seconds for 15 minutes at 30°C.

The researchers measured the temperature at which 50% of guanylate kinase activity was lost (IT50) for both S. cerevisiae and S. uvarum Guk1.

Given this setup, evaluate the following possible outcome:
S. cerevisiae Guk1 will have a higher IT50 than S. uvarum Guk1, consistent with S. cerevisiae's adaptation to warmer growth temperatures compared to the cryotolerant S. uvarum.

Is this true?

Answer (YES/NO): YES